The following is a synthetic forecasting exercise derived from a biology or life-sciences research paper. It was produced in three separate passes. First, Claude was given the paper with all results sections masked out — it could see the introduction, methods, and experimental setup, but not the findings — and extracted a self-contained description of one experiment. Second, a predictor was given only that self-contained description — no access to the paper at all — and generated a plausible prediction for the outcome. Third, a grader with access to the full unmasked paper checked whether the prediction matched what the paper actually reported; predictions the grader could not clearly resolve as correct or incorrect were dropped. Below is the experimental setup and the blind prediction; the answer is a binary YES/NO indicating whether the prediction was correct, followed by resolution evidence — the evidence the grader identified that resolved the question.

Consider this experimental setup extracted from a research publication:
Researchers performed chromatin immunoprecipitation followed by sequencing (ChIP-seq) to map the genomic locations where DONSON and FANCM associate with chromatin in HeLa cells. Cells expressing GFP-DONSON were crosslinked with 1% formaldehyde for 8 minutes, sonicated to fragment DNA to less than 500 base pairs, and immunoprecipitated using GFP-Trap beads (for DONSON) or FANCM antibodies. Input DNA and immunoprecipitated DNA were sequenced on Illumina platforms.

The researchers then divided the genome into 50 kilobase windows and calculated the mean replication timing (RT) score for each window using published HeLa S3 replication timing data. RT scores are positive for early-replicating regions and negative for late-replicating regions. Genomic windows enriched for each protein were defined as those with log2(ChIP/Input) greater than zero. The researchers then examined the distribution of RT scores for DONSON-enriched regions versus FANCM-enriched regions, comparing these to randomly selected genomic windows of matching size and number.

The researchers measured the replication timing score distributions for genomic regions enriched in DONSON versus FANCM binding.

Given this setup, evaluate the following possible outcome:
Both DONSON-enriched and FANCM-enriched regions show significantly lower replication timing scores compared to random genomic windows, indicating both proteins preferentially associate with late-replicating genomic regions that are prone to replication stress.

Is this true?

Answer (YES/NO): NO